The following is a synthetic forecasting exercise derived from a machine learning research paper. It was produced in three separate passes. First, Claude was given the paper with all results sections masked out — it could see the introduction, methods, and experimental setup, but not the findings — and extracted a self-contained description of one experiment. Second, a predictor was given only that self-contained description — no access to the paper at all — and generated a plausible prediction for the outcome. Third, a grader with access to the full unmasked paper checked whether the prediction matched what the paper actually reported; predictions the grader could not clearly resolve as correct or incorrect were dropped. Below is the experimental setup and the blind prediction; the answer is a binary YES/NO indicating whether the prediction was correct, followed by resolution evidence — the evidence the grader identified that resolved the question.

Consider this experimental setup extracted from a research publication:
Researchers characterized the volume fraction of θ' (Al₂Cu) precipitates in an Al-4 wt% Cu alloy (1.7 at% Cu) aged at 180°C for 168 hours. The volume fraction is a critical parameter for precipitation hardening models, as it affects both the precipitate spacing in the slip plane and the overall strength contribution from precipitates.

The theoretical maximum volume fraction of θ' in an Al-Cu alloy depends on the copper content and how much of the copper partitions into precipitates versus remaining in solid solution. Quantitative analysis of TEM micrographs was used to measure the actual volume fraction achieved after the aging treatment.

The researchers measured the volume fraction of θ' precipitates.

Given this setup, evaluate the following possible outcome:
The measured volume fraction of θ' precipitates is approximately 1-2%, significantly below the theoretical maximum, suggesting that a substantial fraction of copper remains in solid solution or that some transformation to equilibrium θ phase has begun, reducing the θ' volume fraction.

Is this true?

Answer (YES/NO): YES